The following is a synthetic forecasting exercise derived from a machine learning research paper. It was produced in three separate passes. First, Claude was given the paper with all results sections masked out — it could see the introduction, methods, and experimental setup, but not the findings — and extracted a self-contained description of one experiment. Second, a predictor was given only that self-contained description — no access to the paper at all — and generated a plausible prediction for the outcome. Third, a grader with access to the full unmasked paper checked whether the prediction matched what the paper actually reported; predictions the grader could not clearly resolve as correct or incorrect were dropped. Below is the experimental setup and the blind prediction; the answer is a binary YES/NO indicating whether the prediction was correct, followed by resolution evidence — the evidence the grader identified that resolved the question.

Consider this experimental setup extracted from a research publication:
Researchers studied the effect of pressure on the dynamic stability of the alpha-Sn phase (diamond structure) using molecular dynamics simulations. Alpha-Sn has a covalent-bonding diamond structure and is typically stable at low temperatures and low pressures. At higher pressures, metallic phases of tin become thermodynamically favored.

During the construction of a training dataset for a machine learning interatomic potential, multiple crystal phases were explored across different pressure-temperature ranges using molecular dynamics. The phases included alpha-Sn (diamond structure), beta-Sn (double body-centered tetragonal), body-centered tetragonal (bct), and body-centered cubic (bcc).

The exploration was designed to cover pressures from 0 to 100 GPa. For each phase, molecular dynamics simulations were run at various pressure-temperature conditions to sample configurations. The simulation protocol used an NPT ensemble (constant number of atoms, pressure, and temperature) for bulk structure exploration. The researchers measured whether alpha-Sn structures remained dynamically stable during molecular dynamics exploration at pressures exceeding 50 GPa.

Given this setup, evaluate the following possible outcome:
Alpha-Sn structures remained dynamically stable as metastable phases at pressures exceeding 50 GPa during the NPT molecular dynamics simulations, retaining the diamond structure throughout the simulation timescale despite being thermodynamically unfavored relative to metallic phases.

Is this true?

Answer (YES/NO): NO